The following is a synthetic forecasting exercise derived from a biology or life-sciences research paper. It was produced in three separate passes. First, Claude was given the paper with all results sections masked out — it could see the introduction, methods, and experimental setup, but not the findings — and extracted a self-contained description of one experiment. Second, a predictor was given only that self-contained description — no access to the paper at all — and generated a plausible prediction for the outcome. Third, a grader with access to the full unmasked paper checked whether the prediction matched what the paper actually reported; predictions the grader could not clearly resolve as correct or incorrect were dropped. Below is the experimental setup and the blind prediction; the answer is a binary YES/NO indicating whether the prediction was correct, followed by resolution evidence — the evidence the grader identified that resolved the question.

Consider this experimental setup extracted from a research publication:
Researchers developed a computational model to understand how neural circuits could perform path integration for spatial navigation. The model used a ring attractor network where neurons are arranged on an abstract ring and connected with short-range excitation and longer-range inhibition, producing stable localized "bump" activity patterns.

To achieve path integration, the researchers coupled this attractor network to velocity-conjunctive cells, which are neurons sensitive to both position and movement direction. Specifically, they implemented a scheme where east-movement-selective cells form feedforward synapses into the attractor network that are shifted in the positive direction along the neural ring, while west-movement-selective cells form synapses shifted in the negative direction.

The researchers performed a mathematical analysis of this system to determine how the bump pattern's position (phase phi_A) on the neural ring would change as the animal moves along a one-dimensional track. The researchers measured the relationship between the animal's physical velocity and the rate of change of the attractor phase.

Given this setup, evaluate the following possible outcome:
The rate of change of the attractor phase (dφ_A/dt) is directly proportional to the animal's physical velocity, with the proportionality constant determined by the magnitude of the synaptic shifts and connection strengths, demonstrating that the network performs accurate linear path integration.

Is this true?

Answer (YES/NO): YES